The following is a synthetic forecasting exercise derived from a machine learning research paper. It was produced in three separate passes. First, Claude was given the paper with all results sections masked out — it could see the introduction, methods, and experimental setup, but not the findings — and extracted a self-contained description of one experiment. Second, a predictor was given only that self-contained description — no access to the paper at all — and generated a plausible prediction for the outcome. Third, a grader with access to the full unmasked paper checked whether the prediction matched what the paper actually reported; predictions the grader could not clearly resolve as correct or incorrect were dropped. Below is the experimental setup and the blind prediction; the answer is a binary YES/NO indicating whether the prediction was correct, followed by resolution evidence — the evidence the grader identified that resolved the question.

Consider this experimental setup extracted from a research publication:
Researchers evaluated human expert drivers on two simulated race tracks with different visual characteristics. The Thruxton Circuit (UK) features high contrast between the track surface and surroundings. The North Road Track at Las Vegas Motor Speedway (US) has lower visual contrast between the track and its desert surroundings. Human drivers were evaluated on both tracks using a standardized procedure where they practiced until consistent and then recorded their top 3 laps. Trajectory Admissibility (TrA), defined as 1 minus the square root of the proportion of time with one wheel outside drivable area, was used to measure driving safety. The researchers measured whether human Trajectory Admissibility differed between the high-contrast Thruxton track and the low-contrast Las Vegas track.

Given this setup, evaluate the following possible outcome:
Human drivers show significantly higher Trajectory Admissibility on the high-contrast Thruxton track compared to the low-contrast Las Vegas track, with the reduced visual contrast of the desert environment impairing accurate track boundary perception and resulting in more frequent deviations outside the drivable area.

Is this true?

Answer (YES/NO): YES